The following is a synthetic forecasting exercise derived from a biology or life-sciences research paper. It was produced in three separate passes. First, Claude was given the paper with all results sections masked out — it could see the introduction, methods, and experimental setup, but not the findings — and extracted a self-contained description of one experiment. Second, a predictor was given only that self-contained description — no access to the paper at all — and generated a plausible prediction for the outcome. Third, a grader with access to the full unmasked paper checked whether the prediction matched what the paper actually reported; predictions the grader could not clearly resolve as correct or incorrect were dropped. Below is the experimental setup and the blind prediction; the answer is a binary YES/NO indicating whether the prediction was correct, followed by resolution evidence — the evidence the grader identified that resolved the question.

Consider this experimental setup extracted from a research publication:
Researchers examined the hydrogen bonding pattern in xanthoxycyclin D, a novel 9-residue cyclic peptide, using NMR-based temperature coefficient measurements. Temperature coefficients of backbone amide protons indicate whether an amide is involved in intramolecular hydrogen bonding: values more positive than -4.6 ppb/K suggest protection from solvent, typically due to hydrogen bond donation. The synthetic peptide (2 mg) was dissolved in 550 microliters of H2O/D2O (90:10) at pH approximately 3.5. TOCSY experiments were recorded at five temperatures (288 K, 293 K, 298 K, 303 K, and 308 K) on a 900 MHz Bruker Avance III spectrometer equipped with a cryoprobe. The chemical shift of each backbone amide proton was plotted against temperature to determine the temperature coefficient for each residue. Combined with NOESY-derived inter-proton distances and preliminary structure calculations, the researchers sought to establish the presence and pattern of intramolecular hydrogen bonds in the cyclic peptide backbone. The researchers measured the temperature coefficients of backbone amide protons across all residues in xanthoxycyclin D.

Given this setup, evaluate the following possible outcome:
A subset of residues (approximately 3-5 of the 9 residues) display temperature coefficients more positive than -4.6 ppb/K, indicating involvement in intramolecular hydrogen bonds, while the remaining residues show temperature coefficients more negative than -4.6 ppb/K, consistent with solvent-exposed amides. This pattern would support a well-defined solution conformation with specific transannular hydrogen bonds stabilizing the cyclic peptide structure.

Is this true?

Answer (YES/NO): YES